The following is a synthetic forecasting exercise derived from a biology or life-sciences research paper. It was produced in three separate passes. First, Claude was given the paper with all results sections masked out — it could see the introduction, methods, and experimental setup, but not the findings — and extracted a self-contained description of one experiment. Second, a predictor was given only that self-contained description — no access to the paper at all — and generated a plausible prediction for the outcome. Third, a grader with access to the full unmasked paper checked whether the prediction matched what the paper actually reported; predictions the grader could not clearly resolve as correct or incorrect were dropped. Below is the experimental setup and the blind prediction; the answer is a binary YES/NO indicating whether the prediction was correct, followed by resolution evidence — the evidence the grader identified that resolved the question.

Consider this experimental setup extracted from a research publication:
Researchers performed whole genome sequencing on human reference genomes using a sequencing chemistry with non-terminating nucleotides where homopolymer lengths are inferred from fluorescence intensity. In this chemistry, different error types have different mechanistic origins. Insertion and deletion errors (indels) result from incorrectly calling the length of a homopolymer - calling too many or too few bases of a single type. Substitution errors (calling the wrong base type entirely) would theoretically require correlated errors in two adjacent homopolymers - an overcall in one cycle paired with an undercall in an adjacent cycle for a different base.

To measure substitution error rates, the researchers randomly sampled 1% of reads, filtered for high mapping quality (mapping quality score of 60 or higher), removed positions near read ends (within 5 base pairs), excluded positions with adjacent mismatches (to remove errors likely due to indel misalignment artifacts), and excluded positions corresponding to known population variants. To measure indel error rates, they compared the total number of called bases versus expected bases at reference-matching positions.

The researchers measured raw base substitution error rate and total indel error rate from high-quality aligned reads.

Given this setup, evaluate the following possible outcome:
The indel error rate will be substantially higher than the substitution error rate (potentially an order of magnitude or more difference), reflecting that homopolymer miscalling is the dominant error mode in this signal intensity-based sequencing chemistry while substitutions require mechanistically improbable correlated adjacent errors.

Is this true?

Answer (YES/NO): YES